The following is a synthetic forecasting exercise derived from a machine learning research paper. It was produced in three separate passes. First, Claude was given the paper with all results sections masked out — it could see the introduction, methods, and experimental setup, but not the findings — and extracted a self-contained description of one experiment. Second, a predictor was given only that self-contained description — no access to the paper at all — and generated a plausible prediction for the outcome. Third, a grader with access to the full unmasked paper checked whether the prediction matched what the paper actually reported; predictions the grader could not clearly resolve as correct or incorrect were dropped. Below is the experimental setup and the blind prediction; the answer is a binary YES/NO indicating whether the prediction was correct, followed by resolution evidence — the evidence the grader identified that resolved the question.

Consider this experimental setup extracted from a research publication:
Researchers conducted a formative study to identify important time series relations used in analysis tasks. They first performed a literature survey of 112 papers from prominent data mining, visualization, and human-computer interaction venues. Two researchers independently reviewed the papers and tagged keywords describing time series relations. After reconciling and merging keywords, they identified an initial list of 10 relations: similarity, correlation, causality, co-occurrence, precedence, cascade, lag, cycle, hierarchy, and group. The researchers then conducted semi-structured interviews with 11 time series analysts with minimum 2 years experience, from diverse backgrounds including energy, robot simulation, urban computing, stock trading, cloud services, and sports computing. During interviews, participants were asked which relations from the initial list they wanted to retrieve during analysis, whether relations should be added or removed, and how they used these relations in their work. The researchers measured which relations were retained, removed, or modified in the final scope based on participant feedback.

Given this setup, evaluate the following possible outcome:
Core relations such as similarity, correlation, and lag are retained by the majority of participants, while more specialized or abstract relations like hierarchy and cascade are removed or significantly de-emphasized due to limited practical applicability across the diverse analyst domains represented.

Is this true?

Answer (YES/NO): YES